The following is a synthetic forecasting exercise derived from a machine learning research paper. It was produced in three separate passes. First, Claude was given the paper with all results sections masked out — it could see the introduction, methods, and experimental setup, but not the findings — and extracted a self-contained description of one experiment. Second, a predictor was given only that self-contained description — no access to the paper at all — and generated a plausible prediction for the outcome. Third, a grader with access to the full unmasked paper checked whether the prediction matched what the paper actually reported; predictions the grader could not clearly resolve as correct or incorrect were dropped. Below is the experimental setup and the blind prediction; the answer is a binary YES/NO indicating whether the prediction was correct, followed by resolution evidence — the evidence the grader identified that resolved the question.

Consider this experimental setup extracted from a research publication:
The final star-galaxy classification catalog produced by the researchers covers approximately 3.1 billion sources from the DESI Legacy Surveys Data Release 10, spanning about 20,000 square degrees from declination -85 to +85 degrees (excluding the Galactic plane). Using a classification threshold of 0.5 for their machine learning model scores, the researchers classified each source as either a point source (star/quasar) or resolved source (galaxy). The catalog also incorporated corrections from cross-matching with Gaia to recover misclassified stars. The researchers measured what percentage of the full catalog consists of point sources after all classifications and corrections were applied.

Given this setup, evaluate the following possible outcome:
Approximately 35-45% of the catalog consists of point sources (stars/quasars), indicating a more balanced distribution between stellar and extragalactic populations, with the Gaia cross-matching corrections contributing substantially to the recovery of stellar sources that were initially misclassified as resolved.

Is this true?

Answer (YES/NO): NO